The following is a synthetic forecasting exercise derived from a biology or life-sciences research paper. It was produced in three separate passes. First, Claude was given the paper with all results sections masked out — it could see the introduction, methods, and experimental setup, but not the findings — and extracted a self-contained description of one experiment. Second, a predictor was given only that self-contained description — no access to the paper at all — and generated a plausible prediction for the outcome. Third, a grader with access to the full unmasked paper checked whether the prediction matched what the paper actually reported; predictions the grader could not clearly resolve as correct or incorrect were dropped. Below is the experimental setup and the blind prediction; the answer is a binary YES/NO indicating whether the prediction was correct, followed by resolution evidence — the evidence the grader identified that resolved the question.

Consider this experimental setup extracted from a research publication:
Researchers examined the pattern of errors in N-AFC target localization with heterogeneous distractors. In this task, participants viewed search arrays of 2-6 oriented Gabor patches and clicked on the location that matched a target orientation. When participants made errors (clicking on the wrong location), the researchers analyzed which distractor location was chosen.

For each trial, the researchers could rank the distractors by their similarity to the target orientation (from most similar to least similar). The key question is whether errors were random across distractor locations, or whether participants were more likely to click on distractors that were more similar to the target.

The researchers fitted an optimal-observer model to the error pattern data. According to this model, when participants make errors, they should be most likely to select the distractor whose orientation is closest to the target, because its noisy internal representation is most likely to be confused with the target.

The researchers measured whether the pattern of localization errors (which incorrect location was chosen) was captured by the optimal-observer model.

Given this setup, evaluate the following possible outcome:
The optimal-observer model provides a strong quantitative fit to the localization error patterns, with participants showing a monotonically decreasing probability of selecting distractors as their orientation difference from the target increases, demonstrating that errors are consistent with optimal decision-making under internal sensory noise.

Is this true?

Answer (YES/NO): YES